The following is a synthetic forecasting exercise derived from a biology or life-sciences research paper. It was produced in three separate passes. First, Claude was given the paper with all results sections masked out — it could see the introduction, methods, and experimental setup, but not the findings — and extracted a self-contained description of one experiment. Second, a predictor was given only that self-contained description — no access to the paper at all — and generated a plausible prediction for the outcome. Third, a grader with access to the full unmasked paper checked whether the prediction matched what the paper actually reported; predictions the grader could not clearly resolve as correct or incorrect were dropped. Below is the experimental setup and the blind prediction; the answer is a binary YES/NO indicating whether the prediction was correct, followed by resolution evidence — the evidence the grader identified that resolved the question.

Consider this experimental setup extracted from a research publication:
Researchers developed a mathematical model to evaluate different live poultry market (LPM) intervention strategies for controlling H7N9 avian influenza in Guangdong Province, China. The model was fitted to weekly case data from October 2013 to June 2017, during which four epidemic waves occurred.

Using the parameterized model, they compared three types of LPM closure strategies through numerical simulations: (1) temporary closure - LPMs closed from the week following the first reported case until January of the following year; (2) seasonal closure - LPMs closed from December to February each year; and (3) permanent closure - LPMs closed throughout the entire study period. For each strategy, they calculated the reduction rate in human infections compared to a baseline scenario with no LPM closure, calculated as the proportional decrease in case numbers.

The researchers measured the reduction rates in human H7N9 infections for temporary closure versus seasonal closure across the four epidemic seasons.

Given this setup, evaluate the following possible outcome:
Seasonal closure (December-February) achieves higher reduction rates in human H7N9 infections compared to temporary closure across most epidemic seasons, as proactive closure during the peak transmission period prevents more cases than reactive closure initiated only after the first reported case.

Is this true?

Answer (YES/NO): YES